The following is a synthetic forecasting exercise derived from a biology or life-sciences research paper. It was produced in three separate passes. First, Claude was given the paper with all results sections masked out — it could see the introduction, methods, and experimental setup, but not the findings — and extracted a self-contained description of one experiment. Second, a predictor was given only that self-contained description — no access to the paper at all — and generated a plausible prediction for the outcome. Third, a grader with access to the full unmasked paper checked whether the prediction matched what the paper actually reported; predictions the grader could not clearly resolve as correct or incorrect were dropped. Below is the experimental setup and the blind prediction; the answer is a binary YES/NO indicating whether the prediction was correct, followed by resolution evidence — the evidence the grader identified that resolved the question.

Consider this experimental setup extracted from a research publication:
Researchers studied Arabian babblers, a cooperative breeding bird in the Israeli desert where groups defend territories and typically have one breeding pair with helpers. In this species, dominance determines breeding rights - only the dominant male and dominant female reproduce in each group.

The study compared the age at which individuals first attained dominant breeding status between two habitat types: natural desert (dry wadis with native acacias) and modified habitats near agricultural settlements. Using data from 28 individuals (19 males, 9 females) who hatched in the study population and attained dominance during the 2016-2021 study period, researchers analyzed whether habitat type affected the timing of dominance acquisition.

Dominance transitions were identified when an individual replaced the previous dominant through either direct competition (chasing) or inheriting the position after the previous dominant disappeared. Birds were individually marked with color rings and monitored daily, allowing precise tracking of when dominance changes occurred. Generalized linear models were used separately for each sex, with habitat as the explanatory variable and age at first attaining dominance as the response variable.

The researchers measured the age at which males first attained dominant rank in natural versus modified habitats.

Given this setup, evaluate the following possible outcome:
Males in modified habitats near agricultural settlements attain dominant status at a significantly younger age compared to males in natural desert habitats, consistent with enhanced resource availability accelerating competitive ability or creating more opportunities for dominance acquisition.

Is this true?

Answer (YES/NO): YES